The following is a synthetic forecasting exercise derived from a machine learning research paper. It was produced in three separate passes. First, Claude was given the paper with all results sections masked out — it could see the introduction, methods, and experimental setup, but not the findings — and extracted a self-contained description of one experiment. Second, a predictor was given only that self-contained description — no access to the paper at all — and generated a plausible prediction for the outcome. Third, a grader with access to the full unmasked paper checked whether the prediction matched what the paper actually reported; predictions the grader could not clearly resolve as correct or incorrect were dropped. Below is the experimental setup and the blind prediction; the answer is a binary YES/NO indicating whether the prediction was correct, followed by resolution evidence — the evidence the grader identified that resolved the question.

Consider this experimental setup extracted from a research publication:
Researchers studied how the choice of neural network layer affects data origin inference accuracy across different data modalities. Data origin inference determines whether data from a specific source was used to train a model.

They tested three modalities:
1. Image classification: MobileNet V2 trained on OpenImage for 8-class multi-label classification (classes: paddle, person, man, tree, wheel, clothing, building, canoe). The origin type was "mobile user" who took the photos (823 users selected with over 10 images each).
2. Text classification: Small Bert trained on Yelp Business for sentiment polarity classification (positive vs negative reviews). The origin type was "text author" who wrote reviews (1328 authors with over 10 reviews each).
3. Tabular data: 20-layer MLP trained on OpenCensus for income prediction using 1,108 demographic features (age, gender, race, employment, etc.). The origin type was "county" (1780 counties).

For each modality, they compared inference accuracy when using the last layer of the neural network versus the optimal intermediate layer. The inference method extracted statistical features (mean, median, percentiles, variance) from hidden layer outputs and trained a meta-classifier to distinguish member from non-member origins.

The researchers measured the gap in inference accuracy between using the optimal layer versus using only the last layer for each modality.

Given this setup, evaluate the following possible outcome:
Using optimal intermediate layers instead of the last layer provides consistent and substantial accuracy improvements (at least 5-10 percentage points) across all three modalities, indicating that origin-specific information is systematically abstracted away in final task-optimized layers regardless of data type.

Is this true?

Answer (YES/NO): NO